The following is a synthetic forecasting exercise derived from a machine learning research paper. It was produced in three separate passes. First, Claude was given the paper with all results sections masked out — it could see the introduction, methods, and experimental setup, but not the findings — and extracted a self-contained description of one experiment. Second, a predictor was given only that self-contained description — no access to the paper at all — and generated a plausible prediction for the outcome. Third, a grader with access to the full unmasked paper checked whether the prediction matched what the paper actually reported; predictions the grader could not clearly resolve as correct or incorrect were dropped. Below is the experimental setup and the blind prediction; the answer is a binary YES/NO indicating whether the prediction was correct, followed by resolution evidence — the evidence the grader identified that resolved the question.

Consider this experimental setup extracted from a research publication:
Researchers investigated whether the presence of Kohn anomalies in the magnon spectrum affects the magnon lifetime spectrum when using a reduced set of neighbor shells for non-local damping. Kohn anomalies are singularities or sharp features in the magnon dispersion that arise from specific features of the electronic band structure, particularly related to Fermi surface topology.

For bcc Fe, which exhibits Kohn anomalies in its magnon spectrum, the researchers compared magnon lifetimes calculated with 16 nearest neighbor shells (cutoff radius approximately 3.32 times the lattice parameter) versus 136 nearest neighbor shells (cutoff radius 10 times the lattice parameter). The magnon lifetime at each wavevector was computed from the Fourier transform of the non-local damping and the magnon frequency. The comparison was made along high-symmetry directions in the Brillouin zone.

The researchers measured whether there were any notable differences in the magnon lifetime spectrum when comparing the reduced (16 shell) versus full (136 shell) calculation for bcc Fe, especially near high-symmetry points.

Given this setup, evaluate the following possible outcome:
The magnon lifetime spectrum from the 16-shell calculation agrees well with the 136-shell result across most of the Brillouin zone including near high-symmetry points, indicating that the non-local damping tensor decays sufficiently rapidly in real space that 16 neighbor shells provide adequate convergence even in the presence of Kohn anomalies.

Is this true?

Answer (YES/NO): NO